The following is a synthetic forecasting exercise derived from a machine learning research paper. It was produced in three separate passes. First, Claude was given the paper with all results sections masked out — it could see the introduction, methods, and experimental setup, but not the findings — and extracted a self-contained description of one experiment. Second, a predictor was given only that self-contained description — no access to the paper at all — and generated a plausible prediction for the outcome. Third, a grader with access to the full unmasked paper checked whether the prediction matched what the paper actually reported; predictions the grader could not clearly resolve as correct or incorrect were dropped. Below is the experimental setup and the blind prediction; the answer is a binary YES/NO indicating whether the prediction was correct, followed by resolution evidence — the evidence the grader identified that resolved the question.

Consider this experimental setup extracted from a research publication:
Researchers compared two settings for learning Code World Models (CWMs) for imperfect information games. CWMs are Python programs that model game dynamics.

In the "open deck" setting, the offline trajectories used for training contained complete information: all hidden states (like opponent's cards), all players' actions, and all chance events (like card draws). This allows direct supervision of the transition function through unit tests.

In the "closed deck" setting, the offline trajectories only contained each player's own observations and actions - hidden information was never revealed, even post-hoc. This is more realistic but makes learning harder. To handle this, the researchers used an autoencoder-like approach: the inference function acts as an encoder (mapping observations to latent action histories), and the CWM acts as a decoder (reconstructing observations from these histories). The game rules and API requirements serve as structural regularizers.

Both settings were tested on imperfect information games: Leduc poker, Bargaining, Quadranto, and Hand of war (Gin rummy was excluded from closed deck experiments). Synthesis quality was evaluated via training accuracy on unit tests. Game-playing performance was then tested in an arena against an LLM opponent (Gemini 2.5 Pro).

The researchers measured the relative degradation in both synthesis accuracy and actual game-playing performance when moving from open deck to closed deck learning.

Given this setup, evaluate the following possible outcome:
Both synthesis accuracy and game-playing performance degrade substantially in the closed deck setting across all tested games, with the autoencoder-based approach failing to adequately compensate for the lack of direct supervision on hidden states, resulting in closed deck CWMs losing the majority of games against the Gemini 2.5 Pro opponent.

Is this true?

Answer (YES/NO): NO